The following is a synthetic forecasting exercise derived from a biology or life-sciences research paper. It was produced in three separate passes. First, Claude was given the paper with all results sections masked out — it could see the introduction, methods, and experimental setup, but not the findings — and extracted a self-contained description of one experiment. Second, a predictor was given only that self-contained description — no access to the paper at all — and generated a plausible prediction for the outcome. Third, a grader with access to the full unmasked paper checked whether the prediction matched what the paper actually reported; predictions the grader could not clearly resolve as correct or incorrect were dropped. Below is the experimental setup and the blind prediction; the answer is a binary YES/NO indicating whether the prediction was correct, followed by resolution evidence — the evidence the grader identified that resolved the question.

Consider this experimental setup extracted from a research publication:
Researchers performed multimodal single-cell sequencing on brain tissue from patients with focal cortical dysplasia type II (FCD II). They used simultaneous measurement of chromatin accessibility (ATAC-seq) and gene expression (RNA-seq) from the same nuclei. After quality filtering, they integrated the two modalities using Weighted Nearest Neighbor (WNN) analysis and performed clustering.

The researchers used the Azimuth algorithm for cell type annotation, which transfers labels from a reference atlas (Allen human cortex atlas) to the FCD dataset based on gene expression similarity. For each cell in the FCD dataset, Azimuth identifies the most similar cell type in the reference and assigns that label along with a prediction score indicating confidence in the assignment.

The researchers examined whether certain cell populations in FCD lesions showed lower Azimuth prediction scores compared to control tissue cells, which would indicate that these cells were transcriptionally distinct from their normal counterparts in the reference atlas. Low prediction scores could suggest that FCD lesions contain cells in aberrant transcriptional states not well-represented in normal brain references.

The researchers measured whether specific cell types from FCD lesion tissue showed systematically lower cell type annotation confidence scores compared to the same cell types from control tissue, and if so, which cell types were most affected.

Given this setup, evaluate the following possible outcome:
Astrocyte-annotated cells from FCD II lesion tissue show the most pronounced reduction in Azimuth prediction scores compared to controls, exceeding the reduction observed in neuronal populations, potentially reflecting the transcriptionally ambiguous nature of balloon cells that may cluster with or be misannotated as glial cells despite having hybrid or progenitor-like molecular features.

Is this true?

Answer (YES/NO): NO